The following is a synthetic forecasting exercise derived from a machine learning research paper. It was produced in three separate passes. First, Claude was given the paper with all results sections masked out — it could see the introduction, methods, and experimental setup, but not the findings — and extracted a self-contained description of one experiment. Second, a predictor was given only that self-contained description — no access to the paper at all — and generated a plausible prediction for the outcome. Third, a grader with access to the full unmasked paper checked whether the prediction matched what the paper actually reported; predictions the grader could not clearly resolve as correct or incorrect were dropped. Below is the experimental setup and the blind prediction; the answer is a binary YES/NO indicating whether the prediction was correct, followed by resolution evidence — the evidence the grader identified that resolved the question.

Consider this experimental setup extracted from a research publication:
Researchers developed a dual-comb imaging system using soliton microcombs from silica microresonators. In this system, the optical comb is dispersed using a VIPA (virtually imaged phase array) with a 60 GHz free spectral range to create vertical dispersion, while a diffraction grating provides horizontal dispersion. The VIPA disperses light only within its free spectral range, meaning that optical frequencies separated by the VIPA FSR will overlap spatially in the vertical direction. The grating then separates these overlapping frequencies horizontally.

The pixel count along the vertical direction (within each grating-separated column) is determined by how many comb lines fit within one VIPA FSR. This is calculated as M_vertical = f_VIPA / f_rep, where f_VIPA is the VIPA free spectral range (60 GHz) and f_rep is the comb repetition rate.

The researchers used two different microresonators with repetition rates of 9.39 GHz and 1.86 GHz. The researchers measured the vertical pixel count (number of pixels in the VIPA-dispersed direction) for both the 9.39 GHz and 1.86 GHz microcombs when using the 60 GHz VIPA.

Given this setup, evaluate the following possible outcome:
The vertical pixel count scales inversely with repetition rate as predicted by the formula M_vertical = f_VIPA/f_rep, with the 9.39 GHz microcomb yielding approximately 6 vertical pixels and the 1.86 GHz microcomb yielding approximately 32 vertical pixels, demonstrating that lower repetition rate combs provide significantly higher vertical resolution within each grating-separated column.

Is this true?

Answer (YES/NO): YES